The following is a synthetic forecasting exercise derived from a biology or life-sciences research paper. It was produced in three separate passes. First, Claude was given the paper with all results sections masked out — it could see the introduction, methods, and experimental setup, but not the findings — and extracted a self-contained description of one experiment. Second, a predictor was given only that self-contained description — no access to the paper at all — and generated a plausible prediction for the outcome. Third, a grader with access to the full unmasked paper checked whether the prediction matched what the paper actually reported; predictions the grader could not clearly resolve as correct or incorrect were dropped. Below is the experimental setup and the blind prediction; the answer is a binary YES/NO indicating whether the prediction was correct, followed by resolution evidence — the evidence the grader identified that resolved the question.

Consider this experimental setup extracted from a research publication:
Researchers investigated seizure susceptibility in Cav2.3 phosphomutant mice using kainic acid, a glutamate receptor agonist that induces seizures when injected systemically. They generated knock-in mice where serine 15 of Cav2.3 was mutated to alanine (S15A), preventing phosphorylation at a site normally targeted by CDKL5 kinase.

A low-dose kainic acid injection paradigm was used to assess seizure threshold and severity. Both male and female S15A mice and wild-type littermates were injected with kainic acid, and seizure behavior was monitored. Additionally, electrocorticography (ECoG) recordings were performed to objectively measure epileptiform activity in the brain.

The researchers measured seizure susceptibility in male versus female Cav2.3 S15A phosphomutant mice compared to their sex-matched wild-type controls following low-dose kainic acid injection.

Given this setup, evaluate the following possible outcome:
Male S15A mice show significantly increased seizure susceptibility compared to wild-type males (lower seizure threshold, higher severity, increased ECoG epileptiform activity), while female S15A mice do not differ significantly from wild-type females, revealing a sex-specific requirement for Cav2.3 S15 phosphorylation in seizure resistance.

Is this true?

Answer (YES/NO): NO